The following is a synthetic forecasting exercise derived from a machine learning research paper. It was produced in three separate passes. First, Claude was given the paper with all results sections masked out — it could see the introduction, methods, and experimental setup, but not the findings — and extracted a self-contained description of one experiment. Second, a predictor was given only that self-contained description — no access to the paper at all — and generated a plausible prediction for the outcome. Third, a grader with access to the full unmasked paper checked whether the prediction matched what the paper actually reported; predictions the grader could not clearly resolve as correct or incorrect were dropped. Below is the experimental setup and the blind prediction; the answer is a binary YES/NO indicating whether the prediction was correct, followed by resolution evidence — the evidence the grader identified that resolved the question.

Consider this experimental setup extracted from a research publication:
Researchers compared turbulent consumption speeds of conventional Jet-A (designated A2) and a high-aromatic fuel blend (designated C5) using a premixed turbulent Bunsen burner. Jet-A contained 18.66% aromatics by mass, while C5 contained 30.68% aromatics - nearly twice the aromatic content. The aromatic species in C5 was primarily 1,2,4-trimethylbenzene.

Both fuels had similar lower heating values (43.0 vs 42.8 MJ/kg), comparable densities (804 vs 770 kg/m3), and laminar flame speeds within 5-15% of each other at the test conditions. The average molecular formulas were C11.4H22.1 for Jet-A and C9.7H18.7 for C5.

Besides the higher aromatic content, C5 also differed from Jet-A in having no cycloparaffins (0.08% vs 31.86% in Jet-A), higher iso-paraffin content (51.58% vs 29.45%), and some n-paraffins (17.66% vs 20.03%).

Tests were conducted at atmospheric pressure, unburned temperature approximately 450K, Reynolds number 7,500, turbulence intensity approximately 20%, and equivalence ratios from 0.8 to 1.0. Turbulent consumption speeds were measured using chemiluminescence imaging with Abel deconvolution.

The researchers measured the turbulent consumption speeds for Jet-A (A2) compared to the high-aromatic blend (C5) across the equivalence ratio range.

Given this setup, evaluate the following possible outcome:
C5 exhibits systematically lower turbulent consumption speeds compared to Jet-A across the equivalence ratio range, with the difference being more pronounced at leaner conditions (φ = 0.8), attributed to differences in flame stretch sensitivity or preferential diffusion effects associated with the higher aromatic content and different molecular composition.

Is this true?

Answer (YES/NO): NO